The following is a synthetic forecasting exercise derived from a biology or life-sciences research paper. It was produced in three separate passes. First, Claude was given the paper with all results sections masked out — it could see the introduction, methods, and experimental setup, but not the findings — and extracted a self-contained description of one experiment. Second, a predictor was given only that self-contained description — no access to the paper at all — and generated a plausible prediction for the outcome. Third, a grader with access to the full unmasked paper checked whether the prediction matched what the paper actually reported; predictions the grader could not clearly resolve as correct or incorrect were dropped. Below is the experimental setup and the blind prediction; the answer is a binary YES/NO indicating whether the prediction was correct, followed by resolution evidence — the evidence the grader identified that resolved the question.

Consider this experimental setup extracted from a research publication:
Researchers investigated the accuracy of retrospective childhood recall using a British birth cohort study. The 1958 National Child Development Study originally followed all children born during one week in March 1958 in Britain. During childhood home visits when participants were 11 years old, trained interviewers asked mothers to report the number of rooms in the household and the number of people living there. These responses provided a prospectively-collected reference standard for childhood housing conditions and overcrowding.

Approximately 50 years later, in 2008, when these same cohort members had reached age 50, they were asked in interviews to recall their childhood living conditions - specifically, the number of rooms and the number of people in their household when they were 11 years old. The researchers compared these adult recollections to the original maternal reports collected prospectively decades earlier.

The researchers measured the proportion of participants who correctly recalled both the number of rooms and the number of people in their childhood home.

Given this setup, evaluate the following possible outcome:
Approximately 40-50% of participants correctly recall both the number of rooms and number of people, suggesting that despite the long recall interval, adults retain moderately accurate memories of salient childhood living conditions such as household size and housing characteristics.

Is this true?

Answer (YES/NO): NO